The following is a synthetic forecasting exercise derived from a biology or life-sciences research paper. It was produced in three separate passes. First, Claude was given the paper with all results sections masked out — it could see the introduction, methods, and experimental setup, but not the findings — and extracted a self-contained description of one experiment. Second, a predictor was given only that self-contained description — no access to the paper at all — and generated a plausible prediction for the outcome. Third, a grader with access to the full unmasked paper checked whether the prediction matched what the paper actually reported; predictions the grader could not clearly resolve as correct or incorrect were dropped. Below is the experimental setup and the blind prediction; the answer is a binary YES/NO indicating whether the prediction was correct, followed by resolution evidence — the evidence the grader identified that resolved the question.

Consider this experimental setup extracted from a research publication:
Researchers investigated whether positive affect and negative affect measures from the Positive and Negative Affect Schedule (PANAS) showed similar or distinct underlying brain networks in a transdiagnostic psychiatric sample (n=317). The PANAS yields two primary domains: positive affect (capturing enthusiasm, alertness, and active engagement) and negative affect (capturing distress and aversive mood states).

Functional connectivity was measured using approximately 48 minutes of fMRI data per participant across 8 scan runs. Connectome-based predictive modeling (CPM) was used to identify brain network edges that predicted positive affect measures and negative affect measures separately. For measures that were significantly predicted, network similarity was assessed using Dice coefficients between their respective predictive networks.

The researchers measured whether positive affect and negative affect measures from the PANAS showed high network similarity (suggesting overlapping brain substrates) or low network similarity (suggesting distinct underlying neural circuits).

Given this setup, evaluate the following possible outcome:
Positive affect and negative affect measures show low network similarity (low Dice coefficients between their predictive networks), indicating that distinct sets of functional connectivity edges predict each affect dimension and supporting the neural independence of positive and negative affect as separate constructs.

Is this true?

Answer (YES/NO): YES